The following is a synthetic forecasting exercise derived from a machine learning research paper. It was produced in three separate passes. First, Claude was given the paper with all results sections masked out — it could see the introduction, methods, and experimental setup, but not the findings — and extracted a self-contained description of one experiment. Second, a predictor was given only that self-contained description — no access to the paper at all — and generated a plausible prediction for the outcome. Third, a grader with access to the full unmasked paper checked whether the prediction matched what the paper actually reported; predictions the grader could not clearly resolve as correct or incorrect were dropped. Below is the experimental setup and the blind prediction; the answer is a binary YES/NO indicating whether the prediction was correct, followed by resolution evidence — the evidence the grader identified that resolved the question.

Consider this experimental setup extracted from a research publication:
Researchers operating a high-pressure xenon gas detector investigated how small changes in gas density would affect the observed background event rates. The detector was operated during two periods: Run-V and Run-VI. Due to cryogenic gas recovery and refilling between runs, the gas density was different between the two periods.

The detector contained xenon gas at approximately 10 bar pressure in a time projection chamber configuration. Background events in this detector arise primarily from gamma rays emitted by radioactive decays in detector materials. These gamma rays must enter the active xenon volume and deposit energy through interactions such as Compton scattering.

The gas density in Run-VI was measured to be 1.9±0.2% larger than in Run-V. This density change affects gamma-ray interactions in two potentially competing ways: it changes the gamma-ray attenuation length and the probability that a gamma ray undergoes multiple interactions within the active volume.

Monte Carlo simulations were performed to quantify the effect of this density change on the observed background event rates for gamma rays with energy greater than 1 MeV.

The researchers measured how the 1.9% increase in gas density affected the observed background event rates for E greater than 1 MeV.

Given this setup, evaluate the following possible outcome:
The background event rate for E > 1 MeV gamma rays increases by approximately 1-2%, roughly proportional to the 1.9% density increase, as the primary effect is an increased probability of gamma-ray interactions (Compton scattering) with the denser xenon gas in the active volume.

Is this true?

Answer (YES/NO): NO